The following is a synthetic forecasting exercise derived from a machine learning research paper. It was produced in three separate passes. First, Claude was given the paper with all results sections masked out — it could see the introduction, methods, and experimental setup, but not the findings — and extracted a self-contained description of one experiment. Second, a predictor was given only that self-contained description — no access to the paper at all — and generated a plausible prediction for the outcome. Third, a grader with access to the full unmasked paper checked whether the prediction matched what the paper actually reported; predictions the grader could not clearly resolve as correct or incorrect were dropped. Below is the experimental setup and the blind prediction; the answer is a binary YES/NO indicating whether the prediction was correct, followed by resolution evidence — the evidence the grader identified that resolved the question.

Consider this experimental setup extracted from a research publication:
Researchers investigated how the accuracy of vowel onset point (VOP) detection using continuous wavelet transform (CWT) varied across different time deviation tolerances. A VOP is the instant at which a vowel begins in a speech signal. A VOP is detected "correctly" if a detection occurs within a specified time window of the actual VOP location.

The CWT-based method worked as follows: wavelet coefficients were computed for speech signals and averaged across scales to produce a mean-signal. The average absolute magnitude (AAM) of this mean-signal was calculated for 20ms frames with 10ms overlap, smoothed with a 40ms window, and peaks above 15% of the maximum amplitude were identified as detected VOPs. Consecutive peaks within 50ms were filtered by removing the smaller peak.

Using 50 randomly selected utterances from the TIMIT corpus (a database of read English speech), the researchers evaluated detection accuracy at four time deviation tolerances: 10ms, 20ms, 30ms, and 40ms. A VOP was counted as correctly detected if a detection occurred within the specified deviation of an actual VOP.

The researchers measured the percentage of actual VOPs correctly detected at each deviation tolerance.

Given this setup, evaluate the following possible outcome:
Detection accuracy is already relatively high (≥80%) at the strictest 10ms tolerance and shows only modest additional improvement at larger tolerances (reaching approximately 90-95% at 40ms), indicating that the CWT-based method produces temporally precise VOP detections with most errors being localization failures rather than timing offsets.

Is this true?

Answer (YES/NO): NO